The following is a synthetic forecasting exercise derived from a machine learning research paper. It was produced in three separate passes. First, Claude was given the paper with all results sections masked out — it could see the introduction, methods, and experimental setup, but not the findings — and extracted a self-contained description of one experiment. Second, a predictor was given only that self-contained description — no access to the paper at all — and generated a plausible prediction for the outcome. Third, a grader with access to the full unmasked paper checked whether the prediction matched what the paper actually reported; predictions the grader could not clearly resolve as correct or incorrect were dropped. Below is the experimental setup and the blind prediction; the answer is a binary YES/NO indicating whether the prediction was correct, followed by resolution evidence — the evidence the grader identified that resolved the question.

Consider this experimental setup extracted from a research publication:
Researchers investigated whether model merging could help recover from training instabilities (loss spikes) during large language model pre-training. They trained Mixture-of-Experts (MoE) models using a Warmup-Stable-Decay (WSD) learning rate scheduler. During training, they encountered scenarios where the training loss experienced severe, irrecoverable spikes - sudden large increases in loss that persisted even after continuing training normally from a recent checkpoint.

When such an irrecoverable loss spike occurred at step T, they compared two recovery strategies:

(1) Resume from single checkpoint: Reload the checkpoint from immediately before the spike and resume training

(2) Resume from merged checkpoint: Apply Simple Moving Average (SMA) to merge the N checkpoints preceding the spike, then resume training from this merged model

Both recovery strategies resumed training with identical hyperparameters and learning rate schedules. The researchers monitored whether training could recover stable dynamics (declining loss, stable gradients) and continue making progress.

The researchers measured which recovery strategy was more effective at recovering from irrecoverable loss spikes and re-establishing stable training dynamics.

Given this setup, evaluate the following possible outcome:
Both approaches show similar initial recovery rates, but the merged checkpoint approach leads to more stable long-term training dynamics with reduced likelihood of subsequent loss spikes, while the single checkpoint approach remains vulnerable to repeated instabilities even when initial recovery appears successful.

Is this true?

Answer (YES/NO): NO